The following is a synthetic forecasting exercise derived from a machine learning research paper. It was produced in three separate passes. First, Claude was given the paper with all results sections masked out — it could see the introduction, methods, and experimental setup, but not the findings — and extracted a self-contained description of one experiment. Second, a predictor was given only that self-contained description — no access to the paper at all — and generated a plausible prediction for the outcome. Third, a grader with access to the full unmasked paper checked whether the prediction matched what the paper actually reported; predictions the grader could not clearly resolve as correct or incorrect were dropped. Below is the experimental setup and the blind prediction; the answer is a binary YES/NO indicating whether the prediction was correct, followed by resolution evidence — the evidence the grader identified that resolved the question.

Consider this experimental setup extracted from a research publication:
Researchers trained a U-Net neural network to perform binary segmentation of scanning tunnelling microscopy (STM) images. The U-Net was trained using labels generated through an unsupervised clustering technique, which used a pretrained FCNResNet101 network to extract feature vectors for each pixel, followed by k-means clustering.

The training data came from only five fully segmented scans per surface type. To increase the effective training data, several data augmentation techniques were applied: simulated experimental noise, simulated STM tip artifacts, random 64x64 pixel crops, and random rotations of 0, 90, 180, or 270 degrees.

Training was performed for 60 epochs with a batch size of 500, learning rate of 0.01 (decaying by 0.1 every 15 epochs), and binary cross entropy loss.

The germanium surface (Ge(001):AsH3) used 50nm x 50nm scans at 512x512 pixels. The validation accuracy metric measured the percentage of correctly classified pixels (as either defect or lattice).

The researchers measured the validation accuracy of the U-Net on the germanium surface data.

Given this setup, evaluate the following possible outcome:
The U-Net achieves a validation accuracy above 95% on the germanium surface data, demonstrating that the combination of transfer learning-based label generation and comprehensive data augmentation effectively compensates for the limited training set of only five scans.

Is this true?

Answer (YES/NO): YES